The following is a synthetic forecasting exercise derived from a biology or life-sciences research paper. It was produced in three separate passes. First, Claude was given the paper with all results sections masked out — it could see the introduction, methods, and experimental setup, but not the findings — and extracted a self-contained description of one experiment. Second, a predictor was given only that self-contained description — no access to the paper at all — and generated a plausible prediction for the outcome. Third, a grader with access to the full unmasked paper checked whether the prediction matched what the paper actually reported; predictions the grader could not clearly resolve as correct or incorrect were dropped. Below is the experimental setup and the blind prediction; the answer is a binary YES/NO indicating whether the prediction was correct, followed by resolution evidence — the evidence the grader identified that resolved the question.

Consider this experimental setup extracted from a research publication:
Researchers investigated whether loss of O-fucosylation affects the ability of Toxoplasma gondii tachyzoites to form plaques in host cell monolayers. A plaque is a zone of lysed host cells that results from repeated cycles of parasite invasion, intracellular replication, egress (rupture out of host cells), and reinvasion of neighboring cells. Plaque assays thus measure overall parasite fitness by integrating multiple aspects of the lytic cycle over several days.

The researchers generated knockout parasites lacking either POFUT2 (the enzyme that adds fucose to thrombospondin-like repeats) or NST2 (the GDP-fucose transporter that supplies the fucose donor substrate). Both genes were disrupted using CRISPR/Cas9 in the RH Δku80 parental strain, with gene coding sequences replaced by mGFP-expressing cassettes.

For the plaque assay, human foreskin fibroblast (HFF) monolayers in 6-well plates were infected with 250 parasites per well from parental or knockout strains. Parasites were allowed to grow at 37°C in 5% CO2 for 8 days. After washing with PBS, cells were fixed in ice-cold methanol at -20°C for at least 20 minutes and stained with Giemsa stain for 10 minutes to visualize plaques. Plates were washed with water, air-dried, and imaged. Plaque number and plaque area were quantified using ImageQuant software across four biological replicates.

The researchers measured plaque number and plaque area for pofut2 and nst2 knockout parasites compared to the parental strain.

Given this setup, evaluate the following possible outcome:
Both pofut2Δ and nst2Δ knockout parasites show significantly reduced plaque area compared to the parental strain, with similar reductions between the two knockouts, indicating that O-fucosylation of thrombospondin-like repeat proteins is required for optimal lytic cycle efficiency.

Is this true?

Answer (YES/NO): NO